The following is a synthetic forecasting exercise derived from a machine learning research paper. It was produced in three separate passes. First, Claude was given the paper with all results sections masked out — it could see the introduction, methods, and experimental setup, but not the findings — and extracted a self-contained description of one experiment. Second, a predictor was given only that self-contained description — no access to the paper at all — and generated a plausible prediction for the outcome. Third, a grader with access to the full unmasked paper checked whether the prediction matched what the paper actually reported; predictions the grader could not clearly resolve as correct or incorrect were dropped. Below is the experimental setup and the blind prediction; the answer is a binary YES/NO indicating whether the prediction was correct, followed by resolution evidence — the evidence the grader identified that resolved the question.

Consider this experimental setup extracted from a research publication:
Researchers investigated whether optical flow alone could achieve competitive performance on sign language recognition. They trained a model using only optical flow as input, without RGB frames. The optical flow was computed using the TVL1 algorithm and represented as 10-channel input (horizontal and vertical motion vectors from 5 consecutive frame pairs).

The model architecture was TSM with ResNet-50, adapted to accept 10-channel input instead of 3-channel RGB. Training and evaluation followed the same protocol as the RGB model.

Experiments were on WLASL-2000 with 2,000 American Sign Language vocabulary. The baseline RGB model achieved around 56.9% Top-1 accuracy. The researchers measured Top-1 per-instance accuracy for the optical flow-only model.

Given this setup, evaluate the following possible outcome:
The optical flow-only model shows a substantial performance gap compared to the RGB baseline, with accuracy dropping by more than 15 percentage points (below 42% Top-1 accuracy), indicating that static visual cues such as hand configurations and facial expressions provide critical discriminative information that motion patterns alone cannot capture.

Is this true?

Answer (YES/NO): NO